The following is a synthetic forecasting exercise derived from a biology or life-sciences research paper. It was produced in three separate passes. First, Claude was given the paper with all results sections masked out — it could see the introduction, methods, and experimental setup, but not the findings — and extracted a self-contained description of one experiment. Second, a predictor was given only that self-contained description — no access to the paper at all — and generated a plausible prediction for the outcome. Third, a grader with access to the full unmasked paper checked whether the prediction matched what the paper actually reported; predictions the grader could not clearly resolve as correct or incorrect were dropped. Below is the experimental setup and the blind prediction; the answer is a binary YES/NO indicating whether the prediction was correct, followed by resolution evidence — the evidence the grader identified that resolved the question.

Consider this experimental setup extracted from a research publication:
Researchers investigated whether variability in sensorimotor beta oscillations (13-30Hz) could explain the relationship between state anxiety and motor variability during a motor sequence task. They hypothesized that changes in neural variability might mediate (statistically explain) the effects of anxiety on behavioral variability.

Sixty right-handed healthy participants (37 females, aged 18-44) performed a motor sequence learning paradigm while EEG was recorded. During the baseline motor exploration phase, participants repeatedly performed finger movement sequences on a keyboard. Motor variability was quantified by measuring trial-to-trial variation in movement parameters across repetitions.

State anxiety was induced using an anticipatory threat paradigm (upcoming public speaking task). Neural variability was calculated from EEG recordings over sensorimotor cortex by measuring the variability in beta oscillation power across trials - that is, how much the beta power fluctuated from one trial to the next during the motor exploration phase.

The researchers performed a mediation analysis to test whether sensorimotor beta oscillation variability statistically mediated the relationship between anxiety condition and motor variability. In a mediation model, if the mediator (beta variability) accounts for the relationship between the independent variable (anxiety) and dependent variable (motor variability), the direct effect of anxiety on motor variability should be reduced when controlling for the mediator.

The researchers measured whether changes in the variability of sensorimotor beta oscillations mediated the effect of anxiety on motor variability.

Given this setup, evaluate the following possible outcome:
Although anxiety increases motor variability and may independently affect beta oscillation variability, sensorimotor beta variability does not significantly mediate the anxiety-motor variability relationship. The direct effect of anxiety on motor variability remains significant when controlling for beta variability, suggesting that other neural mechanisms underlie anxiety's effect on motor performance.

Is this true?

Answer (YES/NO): NO